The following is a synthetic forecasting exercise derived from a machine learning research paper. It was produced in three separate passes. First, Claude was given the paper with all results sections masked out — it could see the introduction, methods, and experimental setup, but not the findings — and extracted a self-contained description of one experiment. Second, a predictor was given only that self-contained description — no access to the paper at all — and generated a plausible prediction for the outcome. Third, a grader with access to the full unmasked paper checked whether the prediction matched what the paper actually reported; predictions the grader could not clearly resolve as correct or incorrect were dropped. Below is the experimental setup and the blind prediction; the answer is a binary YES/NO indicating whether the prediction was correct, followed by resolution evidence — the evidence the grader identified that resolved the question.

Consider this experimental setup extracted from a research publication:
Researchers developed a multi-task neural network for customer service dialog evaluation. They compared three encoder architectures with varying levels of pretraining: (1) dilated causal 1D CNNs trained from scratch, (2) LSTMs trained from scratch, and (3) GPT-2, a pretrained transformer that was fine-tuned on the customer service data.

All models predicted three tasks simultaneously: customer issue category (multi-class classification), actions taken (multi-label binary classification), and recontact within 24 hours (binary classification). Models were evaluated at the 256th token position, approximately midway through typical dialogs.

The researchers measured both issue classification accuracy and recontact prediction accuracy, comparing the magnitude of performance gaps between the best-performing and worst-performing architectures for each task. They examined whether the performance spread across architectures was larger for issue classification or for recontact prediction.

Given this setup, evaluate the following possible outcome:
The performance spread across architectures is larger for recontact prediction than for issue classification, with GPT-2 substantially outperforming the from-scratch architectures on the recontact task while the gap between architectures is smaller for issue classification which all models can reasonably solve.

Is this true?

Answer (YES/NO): YES